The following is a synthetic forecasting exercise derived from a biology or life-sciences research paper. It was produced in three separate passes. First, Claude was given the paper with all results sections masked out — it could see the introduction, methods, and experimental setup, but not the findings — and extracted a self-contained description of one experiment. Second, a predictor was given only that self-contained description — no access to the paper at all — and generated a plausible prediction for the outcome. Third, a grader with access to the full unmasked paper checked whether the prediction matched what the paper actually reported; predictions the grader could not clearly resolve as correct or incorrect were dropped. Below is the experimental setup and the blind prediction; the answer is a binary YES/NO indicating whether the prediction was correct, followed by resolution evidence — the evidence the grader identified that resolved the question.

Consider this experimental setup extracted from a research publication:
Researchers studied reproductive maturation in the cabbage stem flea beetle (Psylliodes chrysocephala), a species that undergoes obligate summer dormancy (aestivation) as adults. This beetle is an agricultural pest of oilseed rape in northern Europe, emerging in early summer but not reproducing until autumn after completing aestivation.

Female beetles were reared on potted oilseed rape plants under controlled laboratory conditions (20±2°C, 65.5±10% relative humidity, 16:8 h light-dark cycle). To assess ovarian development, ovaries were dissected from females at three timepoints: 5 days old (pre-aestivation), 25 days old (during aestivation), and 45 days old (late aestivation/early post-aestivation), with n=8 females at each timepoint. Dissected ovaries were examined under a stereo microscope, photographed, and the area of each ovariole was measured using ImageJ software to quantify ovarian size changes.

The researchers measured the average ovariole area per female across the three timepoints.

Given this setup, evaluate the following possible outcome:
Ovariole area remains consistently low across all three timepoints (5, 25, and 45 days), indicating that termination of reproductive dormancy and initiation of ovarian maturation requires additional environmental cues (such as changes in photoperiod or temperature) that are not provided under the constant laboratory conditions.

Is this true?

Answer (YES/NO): NO